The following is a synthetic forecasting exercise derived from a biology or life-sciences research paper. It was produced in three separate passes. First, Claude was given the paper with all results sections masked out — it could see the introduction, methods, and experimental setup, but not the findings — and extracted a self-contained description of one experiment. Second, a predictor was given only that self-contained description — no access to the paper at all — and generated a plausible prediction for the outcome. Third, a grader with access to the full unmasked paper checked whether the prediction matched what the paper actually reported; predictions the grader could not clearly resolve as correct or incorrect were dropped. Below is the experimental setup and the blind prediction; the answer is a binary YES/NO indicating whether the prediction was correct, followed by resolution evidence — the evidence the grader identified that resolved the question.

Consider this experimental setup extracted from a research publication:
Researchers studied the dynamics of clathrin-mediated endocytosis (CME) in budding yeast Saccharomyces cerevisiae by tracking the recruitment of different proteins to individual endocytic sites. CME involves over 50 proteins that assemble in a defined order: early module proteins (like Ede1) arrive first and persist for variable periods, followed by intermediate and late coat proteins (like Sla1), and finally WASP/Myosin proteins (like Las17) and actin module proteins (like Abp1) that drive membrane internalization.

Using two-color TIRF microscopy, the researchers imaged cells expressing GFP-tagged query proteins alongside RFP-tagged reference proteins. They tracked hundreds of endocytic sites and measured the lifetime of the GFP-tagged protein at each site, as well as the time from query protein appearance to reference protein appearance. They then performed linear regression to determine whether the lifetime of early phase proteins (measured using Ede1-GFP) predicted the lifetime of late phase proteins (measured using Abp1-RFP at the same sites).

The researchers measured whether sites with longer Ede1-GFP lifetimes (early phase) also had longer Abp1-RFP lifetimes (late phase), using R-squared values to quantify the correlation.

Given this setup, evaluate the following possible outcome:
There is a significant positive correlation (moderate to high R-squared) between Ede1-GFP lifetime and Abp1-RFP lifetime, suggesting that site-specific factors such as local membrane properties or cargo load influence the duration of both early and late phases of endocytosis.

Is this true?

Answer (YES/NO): NO